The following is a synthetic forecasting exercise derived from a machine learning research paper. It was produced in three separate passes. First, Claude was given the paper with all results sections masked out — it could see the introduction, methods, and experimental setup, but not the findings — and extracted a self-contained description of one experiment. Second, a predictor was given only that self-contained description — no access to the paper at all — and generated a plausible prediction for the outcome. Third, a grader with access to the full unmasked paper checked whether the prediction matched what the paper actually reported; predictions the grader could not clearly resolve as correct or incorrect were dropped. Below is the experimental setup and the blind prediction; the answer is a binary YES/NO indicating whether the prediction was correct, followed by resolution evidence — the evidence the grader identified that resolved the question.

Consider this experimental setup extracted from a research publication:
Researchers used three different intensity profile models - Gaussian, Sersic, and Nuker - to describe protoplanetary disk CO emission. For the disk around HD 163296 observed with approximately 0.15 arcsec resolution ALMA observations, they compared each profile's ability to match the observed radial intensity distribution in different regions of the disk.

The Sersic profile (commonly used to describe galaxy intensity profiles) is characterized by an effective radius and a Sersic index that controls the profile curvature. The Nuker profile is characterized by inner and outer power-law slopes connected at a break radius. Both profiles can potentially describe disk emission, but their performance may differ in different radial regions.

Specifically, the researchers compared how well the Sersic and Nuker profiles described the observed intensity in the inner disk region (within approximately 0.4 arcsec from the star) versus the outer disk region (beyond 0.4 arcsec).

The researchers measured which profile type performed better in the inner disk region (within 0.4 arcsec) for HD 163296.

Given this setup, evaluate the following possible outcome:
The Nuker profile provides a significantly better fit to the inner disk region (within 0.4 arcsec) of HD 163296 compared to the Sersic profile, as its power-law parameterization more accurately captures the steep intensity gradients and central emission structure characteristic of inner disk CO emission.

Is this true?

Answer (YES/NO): NO